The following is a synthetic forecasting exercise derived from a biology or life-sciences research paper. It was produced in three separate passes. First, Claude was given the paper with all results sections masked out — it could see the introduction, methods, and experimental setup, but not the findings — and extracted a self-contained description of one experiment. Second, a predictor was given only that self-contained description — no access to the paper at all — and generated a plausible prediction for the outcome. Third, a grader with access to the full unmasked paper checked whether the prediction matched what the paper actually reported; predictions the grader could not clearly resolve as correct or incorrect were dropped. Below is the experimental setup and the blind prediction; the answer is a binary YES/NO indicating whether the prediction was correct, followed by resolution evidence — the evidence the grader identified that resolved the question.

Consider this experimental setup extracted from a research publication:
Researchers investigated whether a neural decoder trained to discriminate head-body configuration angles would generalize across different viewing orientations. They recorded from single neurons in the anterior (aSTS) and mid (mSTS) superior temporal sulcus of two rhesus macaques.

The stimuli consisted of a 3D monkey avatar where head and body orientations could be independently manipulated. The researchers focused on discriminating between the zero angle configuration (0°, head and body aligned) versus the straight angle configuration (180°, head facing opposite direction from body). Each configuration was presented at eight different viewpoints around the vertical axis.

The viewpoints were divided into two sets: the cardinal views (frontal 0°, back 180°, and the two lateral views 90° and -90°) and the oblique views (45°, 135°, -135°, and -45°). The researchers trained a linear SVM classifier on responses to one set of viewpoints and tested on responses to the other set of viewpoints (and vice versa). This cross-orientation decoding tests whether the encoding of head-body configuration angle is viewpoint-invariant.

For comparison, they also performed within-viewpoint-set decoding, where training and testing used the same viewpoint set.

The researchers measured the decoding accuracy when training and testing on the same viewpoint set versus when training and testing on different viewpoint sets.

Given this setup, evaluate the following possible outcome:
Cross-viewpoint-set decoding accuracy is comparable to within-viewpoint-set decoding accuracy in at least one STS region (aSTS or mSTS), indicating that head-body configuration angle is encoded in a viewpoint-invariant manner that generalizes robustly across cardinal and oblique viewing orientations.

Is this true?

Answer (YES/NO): YES